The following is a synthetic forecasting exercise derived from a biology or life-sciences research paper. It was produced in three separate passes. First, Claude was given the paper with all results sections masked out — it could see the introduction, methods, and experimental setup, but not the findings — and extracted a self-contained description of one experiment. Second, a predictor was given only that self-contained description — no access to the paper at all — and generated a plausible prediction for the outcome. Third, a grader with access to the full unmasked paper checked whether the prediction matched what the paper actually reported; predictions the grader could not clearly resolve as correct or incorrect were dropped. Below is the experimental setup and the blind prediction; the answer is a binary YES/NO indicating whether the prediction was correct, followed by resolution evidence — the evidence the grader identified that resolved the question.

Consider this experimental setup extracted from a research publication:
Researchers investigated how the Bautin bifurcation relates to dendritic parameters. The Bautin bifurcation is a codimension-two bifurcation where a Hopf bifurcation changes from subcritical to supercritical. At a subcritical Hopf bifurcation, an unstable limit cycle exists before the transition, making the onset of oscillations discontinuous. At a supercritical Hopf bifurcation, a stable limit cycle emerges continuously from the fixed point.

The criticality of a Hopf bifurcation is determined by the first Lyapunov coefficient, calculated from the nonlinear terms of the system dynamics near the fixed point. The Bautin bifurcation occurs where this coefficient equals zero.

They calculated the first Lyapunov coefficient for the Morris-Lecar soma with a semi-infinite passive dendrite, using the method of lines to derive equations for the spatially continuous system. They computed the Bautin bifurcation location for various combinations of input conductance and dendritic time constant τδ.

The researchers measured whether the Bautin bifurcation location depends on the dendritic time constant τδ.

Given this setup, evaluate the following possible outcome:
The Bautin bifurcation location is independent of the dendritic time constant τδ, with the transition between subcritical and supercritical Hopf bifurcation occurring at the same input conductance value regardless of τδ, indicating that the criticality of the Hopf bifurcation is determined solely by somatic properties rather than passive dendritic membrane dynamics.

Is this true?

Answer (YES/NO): NO